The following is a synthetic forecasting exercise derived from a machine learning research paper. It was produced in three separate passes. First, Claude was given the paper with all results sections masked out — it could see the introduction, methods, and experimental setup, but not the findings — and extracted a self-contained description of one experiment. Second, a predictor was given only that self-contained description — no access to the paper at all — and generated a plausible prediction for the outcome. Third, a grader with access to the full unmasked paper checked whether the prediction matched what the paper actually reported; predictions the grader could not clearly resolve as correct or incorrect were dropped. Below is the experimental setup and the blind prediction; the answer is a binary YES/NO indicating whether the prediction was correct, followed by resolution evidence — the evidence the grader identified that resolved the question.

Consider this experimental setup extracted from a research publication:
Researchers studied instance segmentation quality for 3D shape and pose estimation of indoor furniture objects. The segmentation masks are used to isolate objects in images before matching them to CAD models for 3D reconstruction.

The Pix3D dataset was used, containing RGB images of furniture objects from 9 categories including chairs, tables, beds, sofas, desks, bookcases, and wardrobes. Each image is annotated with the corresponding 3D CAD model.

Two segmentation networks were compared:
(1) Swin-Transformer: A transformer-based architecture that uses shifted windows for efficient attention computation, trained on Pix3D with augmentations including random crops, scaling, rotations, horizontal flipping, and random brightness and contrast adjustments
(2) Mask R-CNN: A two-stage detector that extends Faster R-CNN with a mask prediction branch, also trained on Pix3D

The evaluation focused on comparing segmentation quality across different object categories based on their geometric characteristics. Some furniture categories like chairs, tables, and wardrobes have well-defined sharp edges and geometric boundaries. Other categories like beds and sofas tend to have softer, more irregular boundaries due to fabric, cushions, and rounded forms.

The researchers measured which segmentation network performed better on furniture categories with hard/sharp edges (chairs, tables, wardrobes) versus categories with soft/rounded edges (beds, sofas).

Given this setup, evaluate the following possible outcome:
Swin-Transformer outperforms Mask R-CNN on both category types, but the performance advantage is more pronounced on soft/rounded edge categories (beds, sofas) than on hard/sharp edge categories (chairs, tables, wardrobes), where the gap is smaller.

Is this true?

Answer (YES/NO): NO